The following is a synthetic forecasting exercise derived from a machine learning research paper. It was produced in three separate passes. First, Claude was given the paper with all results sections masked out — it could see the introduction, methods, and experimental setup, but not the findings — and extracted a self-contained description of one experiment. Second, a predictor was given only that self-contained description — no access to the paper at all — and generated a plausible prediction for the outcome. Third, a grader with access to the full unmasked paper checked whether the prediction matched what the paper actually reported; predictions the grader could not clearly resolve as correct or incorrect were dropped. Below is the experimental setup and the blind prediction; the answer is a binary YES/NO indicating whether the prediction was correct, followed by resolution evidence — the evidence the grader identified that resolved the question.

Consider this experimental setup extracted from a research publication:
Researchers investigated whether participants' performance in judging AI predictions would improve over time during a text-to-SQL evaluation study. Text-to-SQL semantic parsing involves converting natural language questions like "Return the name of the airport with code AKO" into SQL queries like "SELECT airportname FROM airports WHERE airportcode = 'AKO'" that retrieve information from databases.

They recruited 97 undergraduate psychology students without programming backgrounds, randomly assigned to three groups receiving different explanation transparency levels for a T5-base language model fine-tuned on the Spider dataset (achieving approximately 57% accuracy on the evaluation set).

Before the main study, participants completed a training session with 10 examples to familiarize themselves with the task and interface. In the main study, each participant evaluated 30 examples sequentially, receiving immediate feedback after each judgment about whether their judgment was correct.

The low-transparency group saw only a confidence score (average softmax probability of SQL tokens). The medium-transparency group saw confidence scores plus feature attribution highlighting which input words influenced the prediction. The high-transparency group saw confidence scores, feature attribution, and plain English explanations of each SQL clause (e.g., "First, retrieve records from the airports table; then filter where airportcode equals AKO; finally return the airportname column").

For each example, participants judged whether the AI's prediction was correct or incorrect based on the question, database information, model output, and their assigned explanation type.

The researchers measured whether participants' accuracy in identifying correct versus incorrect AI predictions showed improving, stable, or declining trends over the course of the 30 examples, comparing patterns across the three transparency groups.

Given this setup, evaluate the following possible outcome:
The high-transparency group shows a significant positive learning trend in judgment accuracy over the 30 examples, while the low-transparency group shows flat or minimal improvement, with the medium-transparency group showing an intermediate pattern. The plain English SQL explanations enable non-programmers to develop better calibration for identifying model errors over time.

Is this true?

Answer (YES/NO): NO